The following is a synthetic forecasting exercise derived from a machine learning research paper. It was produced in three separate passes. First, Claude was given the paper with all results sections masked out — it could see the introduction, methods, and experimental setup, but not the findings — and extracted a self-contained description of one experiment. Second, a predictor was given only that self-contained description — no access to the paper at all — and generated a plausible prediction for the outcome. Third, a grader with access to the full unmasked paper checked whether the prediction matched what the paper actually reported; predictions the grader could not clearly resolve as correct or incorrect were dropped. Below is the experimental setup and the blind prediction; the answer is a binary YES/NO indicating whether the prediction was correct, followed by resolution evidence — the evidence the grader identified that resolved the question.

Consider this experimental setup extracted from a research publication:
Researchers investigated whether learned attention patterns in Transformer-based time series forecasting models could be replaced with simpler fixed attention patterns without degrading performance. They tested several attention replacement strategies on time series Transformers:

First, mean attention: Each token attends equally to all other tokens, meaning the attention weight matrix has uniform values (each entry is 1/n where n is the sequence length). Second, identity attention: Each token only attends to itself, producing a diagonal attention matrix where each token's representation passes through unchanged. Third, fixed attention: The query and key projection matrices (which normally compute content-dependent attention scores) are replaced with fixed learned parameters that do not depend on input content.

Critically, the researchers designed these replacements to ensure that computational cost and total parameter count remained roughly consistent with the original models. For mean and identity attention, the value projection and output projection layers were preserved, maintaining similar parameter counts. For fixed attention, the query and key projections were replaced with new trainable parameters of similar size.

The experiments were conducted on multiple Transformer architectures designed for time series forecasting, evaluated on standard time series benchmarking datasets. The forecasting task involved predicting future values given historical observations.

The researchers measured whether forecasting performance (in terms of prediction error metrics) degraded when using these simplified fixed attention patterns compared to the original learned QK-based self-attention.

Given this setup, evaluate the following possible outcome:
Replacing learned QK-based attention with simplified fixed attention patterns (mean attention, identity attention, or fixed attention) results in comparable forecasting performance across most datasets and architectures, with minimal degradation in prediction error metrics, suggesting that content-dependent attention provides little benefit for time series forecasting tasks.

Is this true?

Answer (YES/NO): YES